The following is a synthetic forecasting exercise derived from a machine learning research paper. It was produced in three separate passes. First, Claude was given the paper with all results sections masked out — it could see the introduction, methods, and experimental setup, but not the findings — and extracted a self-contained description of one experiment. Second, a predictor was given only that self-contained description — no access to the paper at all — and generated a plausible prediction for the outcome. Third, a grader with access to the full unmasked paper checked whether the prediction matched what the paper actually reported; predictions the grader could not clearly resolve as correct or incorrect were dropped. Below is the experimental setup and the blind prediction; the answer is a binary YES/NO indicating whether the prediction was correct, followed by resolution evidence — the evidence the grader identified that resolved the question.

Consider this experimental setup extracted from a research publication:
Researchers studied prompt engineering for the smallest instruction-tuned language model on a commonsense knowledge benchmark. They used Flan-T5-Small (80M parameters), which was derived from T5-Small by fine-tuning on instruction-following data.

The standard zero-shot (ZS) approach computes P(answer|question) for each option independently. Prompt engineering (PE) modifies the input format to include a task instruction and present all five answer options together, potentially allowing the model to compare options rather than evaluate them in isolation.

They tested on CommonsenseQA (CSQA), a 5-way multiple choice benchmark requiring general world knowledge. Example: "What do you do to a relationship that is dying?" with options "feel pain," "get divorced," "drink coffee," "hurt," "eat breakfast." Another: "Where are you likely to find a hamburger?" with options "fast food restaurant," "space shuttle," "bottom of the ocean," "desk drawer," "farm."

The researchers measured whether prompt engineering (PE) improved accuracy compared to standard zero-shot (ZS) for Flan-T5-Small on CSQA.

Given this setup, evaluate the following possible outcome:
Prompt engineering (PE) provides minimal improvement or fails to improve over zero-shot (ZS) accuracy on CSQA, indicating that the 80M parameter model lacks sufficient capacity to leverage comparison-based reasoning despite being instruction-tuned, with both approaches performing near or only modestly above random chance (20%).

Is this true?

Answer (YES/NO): YES